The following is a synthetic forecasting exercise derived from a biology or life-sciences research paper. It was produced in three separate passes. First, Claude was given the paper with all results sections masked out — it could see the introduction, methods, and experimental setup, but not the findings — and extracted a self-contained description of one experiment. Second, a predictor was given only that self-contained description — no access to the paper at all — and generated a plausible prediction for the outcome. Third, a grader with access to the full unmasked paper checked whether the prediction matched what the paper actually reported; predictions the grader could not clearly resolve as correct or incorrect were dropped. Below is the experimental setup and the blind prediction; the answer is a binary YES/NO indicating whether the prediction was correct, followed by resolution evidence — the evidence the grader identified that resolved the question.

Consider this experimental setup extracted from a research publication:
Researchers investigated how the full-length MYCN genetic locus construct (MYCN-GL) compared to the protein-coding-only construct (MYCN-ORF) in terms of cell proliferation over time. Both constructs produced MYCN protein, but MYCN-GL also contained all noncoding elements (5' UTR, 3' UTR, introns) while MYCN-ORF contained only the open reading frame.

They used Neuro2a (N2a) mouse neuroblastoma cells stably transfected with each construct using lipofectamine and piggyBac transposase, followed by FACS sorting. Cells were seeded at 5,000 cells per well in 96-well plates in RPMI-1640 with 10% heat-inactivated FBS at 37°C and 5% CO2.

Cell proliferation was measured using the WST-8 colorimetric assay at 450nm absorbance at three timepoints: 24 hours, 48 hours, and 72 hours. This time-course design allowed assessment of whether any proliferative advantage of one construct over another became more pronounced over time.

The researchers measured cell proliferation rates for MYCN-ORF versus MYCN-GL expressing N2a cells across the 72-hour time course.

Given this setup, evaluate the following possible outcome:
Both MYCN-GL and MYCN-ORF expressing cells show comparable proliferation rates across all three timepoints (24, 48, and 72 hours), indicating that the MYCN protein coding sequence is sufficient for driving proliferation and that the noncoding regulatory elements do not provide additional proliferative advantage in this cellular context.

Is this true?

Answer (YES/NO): NO